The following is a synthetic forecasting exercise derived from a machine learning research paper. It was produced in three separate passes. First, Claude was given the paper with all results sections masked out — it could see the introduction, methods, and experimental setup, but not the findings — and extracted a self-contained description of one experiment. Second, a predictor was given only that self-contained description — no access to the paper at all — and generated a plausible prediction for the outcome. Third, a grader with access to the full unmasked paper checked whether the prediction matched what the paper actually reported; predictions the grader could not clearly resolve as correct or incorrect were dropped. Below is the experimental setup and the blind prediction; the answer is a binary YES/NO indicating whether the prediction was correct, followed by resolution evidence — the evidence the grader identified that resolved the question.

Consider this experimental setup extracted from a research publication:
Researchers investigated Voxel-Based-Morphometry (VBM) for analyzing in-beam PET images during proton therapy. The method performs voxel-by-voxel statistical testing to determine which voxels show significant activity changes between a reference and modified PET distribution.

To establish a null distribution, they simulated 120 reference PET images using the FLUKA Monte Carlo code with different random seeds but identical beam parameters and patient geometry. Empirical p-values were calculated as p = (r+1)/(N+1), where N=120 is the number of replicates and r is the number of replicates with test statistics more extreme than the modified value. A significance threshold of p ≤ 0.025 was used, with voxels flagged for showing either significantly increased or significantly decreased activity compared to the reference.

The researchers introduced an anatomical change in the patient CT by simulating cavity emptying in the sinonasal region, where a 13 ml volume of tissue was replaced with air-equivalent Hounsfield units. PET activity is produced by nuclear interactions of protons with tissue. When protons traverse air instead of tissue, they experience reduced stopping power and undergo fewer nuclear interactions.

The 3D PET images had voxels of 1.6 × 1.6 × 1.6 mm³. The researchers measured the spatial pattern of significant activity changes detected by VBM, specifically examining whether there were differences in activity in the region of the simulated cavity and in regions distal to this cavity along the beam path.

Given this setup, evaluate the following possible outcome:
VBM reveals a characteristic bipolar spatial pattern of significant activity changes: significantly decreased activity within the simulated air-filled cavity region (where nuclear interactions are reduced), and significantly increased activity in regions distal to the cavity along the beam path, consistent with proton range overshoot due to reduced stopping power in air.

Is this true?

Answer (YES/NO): YES